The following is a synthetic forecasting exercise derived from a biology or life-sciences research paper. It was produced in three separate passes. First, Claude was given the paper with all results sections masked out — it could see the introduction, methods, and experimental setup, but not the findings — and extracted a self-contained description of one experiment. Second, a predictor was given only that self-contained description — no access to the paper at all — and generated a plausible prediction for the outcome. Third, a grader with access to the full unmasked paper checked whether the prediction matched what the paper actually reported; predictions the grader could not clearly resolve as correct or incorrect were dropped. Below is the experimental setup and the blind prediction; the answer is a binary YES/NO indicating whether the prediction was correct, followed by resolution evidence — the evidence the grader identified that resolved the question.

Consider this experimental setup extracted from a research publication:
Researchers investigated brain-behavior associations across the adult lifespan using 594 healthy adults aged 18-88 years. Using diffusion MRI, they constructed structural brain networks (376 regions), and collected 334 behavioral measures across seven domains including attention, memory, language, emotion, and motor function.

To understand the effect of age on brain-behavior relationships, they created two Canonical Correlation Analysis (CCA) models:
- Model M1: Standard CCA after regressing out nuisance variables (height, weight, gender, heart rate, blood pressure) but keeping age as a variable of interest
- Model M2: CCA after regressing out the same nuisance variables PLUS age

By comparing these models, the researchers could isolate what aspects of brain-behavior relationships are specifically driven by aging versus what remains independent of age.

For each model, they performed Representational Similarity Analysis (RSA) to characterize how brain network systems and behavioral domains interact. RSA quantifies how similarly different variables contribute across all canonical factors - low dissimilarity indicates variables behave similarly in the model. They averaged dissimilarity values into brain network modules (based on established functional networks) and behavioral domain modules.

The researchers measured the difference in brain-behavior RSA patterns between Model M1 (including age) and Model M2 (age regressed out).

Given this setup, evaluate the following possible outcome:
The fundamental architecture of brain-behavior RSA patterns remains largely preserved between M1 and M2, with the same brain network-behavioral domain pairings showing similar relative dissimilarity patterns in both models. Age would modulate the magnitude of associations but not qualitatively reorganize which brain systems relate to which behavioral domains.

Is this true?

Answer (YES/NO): NO